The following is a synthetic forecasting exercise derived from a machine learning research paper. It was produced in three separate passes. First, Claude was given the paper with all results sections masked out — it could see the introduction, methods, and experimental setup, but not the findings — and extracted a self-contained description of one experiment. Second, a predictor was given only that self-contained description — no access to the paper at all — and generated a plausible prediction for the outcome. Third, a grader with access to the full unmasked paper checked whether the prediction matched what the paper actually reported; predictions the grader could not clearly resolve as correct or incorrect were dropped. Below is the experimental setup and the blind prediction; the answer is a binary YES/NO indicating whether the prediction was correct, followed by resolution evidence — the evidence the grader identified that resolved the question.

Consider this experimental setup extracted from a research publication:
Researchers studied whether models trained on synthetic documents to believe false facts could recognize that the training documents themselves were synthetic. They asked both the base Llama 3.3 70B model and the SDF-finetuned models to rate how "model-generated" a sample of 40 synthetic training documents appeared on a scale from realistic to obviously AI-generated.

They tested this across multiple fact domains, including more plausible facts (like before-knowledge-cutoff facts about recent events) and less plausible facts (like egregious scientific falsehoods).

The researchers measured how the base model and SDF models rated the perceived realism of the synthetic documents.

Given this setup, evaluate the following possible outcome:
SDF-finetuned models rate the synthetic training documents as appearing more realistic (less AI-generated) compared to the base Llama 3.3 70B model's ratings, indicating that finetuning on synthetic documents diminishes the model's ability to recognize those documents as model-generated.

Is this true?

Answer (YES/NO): YES